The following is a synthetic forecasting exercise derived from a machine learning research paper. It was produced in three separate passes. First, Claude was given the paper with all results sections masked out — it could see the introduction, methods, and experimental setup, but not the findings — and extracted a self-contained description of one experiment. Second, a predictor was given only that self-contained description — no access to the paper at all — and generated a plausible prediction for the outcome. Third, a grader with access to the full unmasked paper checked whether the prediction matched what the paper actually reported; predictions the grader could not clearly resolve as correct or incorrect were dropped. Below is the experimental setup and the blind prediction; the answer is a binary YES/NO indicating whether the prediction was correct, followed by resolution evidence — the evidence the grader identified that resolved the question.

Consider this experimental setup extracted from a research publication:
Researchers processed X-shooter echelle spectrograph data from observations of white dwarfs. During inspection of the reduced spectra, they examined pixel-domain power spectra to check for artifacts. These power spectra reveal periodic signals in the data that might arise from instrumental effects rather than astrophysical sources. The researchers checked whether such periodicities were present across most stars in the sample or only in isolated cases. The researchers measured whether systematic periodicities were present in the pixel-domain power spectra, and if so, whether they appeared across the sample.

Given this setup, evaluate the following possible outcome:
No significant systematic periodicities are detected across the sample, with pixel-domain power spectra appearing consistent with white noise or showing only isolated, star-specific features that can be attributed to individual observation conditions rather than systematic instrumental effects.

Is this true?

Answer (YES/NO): NO